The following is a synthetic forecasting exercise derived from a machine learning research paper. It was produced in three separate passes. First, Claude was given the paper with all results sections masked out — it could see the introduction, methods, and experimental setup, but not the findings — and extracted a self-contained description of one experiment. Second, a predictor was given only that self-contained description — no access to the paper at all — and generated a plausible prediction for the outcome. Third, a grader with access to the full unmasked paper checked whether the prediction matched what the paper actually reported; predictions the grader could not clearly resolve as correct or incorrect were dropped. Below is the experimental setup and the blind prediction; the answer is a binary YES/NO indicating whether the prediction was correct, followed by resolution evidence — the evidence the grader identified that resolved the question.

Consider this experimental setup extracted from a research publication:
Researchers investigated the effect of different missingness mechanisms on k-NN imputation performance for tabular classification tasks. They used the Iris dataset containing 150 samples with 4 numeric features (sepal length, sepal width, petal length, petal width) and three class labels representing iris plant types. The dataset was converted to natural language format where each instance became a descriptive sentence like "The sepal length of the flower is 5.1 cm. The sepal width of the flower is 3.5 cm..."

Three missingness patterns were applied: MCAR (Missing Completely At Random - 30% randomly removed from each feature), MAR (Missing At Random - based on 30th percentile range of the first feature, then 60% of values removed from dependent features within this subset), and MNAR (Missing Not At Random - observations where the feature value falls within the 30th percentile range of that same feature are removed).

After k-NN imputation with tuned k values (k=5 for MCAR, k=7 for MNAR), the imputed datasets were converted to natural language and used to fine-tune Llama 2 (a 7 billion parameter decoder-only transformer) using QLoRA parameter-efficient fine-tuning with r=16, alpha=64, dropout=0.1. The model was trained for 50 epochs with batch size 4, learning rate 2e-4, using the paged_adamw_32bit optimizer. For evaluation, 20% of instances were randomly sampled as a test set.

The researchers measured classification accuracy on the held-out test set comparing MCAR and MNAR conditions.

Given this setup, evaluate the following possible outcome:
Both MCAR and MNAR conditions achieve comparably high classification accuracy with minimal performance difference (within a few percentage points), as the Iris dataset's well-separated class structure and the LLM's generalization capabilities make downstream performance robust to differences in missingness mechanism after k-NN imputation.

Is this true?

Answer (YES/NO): NO